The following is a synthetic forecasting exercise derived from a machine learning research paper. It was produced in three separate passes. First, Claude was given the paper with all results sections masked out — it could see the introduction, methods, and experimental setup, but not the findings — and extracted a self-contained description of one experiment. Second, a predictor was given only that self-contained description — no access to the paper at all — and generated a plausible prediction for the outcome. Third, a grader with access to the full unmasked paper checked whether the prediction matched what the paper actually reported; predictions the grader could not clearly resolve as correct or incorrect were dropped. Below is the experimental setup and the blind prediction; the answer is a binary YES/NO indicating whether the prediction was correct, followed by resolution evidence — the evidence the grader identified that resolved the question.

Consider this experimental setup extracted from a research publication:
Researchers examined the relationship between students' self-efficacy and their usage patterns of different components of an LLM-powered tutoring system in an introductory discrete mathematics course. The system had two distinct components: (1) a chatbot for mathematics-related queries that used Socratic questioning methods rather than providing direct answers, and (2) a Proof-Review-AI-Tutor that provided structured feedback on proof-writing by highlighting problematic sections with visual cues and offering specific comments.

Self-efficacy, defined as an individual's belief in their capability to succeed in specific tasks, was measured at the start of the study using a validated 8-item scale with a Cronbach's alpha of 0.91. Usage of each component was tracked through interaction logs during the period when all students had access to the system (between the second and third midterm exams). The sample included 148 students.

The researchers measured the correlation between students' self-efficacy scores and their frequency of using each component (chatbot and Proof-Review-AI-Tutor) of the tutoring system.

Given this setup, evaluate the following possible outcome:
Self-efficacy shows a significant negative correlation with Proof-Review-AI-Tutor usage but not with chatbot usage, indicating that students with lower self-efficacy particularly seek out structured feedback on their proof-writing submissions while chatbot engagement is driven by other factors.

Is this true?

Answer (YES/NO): NO